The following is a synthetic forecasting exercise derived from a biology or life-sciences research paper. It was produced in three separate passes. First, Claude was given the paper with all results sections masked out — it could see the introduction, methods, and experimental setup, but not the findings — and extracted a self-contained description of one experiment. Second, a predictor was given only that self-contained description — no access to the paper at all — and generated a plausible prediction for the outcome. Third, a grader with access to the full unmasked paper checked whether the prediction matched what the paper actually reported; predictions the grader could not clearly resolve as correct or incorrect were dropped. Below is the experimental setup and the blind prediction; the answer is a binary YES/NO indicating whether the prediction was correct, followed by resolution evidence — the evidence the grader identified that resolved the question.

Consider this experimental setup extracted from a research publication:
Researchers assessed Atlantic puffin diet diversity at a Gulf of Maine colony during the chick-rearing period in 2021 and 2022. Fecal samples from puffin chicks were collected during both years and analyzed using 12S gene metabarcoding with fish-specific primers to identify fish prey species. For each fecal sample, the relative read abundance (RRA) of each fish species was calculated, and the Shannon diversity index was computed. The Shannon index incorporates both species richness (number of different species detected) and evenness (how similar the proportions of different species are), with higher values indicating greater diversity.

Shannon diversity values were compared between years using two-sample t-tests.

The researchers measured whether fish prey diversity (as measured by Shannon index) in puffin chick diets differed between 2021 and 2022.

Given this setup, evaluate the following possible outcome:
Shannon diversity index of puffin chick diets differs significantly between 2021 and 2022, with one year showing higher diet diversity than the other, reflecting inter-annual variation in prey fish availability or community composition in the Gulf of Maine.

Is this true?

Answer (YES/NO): NO